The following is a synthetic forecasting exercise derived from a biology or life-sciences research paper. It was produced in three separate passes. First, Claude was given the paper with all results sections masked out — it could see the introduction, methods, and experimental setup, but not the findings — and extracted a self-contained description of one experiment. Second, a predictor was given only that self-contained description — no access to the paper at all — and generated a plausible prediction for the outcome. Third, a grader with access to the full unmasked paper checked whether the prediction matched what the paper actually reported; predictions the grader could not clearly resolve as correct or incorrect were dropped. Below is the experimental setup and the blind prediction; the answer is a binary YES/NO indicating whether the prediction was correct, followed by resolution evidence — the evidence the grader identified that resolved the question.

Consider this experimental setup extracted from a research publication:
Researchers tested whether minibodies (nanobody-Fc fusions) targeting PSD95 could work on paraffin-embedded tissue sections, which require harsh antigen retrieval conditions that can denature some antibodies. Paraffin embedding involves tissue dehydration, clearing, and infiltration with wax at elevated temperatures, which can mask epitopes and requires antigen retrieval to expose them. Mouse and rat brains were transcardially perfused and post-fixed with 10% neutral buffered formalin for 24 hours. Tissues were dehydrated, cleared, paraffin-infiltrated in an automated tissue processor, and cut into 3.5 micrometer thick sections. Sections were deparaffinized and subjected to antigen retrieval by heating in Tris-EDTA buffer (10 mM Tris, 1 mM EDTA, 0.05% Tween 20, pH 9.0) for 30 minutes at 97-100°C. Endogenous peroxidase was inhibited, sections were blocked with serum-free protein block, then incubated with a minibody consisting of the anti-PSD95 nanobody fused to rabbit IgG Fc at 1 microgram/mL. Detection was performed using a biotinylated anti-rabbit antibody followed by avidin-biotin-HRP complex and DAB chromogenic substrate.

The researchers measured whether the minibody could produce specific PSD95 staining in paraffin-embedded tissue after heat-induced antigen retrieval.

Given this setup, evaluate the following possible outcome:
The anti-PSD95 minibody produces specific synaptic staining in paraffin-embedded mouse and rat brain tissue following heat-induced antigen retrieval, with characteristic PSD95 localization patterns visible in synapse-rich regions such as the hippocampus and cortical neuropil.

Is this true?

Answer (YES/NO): YES